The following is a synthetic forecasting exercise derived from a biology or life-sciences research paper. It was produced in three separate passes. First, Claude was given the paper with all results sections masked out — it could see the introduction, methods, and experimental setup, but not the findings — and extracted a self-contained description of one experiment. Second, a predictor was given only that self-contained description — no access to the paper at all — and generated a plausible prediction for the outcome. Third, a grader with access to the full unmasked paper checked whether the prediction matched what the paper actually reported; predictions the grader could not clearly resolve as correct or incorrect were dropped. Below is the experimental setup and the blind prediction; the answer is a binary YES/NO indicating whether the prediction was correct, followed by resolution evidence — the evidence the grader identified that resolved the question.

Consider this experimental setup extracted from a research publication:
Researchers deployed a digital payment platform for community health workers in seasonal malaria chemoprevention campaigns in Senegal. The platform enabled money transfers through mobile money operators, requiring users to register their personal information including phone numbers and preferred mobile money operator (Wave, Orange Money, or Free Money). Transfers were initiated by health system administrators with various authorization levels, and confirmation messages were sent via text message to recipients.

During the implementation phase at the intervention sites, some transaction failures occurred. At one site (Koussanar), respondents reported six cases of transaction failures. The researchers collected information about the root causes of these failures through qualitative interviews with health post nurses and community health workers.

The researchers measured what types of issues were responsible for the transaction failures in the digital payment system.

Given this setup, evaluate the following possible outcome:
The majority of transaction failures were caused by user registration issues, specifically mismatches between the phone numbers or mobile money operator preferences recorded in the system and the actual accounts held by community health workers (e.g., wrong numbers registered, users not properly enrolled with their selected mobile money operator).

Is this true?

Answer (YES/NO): YES